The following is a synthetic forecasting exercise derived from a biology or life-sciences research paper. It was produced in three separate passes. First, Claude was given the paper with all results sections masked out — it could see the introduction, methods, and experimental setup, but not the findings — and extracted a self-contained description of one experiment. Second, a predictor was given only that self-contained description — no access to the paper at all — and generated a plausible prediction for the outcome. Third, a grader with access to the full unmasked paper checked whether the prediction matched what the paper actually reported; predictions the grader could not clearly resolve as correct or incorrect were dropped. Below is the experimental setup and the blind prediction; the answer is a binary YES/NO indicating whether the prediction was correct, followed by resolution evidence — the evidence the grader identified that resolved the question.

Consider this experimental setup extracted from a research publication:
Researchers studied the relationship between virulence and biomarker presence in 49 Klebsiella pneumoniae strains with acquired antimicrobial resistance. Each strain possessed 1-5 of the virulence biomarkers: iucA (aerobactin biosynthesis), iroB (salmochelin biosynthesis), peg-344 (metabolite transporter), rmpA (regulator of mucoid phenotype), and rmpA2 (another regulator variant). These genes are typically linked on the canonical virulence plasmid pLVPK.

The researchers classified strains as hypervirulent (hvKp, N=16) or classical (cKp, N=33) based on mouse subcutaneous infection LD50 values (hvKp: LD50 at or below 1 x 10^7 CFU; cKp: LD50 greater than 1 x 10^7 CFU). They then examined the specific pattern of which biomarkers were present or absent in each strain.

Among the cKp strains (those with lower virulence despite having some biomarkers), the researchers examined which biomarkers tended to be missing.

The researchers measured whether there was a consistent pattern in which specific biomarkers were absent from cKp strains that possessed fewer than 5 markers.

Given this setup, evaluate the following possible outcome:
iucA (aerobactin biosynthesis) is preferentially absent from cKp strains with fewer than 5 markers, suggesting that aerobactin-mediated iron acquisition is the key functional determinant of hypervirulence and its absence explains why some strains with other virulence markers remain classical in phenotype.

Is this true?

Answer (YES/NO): NO